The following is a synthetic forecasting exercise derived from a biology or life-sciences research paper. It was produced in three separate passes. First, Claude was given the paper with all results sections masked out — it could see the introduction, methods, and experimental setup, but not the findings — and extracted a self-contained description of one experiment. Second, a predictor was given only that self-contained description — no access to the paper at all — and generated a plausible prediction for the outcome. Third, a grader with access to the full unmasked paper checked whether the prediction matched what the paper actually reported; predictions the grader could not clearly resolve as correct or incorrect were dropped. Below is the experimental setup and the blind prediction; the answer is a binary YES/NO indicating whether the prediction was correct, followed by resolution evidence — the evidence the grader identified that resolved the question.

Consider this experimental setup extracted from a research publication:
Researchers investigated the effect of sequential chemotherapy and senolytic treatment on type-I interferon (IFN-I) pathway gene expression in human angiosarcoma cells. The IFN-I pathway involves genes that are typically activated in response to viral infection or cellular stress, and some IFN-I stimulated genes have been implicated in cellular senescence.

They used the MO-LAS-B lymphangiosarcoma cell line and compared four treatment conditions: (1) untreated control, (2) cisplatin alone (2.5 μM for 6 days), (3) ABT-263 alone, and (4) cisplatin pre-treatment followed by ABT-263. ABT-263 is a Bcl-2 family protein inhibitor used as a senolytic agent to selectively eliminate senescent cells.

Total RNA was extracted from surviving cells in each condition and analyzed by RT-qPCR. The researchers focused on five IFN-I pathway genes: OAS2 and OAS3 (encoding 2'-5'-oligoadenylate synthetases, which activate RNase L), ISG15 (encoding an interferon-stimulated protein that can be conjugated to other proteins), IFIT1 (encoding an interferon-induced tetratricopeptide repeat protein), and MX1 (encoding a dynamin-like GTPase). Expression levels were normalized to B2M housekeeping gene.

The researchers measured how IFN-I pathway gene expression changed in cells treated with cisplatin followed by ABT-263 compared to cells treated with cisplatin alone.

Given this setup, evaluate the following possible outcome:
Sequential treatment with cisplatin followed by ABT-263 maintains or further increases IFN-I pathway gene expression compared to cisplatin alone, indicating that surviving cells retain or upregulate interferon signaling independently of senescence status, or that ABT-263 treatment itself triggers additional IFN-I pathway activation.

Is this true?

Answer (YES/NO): NO